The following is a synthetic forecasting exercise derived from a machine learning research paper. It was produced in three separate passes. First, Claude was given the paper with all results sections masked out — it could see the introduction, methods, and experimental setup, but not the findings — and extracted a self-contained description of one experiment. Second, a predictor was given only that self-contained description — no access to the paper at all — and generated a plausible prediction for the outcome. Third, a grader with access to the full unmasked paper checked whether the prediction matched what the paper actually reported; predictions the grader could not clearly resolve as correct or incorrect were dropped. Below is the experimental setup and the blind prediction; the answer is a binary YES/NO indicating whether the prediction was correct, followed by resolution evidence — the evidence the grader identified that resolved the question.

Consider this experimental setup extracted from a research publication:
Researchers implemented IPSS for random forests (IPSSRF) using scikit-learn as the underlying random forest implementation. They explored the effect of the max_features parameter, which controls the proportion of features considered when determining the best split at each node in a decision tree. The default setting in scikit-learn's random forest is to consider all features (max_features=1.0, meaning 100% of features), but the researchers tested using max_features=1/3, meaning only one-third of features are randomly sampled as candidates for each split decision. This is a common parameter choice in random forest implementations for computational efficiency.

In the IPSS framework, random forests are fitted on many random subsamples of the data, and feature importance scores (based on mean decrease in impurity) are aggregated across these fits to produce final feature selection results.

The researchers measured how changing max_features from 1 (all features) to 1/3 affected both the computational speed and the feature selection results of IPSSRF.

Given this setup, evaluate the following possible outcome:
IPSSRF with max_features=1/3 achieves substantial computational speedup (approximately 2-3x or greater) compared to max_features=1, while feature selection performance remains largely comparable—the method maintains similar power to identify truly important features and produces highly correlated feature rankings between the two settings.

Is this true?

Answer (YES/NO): YES